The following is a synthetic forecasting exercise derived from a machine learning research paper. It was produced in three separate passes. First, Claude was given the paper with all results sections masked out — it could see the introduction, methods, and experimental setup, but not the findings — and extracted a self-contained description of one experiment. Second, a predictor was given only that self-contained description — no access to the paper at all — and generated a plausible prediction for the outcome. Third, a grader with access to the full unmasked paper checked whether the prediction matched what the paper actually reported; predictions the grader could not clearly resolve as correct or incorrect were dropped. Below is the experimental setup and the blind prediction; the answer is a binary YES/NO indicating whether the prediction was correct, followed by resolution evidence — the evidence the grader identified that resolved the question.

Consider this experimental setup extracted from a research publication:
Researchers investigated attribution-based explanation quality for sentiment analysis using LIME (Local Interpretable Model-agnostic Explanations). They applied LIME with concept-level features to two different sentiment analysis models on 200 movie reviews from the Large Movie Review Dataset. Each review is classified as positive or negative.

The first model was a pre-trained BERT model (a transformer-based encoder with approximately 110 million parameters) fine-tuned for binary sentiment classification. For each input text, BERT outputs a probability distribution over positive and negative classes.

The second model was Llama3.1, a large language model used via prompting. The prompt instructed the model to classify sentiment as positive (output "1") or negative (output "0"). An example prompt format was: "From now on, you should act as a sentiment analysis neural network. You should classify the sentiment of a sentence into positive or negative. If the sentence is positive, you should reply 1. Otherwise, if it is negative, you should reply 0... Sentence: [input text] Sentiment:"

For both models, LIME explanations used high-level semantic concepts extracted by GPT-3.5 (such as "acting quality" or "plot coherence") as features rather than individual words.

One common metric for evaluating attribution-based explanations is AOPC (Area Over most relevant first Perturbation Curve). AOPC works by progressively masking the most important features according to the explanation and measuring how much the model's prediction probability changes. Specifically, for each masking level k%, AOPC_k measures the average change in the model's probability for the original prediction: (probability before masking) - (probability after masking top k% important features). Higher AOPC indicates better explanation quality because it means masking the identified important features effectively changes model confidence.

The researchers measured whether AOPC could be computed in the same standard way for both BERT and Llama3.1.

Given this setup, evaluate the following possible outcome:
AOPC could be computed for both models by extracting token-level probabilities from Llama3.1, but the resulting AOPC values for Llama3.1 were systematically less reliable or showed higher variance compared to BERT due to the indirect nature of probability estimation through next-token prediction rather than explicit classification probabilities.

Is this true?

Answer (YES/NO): NO